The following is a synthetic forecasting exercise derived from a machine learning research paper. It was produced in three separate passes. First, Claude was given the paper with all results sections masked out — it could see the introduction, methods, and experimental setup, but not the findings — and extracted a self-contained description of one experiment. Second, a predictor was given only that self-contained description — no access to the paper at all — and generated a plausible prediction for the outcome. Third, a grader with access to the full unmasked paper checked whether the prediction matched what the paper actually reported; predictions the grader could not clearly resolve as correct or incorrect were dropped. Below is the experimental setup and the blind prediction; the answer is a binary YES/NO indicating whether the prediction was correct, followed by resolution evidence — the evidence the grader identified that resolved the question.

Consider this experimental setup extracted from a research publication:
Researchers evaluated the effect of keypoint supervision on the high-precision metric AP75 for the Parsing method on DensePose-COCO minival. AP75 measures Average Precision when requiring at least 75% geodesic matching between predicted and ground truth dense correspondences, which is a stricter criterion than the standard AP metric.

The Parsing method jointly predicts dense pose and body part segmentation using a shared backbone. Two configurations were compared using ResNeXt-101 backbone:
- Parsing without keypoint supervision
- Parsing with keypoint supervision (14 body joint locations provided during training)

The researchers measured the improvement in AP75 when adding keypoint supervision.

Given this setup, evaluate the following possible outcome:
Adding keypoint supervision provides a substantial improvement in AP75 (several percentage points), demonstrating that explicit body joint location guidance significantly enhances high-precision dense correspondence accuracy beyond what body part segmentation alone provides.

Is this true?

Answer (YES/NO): YES